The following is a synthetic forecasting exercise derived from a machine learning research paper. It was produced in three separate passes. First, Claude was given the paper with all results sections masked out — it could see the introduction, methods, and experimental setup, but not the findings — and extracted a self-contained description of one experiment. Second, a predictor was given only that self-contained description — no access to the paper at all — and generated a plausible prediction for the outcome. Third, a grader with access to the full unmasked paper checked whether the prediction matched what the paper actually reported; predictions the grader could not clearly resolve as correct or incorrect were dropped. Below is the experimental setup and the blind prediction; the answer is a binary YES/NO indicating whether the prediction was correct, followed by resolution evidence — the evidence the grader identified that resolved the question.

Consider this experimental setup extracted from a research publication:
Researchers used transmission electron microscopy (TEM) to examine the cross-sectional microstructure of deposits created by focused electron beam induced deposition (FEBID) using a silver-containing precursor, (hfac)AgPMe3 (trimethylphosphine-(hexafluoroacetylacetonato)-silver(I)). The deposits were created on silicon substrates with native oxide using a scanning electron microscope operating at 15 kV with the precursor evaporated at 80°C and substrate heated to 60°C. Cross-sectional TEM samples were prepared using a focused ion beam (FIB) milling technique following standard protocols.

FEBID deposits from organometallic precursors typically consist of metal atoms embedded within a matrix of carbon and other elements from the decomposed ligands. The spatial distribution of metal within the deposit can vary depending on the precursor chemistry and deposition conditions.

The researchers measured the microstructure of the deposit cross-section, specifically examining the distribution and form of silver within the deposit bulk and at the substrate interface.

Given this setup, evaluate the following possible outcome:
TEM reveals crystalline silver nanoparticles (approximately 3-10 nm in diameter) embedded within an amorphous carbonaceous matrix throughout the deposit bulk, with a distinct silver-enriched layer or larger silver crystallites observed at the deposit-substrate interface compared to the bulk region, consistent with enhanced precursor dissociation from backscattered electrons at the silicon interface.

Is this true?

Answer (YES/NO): NO